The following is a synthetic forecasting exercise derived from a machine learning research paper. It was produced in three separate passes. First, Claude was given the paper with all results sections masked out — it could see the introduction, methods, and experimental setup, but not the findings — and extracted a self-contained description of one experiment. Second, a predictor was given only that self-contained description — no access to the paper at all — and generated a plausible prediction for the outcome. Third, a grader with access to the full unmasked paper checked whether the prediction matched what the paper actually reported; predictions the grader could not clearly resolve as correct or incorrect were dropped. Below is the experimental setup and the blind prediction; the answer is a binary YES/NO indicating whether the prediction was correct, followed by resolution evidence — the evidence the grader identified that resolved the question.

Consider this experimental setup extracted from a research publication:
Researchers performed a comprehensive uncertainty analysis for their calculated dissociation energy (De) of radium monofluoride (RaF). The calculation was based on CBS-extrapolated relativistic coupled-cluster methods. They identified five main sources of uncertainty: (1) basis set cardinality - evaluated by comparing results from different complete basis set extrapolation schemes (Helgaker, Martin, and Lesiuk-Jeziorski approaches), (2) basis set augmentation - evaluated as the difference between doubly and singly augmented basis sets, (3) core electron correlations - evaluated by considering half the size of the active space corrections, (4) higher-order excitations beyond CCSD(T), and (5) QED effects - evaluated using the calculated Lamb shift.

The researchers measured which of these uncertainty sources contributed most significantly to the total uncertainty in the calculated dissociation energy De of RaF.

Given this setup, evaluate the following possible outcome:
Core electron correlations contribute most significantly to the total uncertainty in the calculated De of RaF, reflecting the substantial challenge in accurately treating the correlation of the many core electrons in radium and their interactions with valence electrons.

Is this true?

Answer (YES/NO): NO